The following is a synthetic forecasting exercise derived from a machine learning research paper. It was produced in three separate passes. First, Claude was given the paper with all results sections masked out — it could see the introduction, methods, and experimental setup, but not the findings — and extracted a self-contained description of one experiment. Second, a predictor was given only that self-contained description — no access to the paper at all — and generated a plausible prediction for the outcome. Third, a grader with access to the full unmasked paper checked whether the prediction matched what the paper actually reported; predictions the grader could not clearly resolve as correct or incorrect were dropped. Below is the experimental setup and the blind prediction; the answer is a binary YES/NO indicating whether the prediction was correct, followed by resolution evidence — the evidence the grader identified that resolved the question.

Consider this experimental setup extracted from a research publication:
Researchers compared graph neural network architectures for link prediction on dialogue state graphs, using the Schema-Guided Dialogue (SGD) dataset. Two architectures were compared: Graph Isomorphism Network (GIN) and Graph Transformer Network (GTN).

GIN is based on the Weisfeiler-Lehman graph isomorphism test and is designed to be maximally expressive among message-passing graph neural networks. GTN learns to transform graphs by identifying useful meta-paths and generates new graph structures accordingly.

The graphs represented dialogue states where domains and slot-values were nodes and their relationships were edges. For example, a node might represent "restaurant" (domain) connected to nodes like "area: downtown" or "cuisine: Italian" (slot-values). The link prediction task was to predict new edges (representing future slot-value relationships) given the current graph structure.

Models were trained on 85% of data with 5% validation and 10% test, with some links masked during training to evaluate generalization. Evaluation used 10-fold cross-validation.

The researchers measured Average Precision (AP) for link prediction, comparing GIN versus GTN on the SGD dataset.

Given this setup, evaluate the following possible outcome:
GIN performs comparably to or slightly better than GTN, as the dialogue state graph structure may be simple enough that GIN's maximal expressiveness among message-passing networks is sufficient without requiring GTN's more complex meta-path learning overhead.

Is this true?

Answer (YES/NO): NO